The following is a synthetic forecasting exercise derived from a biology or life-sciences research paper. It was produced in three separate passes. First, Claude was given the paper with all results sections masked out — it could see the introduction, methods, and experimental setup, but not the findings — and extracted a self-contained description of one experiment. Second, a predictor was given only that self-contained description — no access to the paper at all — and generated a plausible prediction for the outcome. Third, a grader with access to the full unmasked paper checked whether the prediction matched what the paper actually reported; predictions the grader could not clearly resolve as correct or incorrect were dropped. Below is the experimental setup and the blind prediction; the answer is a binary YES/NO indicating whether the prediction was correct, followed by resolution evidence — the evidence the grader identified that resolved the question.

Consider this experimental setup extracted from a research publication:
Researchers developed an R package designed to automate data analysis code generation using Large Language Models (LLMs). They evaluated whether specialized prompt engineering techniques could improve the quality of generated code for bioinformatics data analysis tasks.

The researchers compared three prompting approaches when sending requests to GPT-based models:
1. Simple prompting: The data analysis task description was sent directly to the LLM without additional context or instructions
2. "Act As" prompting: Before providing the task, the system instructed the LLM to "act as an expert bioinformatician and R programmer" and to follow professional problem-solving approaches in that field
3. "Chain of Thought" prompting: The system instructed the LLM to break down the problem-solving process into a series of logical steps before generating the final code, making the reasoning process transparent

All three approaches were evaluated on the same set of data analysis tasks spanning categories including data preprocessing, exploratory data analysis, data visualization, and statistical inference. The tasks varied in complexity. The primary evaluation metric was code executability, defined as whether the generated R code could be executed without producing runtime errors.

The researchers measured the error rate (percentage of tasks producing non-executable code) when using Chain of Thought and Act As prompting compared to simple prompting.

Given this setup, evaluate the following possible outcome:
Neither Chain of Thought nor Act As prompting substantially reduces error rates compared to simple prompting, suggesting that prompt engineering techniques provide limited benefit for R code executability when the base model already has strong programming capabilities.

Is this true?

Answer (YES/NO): YES